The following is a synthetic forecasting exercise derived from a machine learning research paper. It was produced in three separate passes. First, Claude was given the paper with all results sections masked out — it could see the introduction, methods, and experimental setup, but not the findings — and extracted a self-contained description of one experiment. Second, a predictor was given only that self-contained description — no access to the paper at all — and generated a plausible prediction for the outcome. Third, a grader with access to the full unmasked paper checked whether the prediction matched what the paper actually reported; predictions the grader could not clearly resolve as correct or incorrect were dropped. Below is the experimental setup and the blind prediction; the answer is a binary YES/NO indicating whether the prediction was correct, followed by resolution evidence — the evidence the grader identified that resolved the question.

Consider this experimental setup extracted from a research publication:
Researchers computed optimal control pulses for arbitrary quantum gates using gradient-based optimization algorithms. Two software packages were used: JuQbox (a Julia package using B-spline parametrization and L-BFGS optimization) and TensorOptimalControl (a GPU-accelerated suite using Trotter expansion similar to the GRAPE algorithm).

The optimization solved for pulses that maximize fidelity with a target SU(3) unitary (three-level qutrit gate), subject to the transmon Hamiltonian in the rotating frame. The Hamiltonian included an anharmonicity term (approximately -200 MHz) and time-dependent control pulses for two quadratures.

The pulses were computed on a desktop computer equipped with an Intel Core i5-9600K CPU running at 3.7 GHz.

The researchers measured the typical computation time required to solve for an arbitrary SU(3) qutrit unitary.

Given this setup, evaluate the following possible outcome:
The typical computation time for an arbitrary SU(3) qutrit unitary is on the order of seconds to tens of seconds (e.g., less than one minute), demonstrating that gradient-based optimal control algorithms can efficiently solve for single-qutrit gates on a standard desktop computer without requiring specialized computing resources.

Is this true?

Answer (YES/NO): YES